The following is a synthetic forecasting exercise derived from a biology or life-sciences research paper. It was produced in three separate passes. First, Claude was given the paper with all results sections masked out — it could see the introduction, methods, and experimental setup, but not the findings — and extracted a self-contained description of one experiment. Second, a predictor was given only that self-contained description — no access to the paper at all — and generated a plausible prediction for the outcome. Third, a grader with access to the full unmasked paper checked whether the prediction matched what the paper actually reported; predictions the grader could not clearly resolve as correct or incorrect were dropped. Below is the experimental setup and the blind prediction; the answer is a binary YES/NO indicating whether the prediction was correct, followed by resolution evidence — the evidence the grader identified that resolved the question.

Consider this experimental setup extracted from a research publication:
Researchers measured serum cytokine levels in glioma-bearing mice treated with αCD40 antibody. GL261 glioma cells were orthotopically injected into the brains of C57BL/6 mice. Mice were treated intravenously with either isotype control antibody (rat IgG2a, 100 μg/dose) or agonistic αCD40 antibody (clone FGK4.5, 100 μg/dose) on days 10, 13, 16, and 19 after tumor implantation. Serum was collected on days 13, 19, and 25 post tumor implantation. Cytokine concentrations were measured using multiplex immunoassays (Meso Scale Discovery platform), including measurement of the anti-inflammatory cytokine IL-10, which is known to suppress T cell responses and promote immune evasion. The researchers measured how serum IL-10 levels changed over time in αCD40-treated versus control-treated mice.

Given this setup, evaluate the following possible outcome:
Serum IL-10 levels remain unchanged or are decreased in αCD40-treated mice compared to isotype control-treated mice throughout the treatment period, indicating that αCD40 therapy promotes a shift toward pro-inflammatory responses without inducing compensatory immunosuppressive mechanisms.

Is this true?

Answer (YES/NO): NO